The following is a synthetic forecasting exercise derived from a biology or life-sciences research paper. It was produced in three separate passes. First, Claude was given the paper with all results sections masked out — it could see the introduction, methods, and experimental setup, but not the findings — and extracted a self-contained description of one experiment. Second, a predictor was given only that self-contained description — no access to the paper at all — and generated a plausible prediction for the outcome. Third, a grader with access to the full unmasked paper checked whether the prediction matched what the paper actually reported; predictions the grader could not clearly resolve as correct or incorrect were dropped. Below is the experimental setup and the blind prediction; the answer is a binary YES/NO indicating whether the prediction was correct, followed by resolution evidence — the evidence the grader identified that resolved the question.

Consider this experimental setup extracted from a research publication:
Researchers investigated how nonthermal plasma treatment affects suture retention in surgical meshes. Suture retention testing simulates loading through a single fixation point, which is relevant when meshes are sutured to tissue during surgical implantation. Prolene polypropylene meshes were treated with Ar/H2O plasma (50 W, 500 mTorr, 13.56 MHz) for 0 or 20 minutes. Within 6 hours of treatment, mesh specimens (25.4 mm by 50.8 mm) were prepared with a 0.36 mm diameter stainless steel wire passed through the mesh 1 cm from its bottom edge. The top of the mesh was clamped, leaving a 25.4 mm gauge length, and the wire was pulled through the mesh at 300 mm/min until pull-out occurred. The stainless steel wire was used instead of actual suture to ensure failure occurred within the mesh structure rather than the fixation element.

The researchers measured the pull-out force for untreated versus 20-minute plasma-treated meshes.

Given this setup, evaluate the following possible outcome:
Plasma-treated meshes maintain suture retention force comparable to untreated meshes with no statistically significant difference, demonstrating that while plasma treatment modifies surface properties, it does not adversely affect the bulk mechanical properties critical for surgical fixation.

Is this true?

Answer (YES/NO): NO